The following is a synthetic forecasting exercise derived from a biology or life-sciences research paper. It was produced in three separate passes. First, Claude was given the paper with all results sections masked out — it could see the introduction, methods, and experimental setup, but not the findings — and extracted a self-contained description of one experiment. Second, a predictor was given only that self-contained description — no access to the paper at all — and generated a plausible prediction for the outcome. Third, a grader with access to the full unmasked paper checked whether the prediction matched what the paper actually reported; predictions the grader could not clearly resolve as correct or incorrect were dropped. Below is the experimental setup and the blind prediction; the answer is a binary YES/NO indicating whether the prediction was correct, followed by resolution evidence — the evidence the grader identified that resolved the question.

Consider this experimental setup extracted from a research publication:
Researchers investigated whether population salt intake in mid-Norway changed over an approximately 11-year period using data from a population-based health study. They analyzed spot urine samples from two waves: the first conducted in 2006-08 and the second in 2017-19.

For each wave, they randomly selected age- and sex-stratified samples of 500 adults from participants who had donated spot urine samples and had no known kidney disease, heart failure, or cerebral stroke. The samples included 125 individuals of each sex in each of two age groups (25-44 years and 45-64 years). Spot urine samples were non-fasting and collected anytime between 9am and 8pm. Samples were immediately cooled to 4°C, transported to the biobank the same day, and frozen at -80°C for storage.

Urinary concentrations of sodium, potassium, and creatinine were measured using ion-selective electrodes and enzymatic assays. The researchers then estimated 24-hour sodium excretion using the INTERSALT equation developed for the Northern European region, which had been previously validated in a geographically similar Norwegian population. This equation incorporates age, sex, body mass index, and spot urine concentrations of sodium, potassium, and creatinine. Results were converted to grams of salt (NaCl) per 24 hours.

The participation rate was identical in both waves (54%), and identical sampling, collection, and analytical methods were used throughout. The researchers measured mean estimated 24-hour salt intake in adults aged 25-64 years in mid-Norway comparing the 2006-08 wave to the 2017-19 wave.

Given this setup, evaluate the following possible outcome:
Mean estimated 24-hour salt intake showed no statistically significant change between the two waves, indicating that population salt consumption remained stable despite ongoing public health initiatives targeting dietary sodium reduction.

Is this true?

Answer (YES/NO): YES